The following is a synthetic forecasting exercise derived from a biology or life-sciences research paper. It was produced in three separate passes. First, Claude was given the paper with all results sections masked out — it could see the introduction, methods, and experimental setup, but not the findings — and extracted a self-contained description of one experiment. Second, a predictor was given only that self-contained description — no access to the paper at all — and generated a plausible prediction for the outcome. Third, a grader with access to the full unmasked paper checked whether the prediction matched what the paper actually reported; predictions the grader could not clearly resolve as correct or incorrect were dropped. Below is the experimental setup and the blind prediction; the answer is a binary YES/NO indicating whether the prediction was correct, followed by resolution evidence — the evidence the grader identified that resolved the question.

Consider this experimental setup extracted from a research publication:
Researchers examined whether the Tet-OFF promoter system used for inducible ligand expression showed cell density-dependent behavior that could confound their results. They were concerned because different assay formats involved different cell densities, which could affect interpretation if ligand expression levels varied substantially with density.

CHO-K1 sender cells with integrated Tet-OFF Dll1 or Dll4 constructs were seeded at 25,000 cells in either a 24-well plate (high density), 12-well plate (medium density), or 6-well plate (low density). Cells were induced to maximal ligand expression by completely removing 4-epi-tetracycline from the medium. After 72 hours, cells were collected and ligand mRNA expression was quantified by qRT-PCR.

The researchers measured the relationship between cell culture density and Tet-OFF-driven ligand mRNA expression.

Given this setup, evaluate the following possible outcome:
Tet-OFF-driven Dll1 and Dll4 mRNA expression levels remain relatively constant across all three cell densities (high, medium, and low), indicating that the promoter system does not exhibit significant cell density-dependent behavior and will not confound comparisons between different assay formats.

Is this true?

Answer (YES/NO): NO